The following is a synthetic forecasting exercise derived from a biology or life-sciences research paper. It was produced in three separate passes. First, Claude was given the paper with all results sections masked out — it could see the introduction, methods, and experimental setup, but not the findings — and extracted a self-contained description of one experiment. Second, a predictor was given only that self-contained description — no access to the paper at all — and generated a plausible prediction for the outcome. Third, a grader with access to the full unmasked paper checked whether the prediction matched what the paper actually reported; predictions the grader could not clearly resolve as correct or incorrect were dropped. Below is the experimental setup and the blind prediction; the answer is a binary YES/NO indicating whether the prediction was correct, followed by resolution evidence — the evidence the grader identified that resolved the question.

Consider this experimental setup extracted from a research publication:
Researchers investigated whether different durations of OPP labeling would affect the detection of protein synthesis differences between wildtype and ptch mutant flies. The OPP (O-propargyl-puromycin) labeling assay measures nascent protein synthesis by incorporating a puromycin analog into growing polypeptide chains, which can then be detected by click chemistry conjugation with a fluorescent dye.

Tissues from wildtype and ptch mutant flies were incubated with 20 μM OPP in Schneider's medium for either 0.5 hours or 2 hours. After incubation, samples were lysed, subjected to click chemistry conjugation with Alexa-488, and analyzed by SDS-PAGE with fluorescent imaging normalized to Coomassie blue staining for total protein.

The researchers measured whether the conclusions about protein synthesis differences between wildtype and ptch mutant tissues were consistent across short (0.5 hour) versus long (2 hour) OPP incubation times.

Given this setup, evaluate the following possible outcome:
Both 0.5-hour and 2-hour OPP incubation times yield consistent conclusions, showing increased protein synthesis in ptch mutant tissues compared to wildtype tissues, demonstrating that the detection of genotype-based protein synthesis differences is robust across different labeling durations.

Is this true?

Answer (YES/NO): NO